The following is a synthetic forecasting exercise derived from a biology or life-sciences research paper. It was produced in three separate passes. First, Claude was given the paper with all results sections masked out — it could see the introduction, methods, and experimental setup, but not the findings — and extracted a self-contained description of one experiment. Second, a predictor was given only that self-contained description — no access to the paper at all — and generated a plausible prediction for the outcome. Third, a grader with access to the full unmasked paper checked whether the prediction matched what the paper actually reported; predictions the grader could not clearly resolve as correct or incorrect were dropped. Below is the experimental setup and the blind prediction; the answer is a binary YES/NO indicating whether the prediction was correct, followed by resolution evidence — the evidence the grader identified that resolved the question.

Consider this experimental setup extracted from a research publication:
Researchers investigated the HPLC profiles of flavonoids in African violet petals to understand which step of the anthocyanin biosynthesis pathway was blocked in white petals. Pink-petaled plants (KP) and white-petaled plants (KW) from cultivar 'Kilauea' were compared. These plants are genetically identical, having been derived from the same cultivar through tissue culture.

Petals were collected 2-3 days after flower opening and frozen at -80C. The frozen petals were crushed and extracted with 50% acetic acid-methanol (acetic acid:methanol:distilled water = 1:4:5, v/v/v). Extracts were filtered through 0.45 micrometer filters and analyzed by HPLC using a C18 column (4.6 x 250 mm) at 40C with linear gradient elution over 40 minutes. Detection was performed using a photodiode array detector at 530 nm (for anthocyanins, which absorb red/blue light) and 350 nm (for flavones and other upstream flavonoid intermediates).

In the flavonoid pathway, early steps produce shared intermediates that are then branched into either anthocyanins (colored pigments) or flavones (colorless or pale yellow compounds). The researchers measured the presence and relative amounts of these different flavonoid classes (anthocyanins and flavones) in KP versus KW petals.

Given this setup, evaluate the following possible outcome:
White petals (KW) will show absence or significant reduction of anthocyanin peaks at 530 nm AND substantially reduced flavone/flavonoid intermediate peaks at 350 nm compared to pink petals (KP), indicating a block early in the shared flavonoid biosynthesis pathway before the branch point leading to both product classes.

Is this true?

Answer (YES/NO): YES